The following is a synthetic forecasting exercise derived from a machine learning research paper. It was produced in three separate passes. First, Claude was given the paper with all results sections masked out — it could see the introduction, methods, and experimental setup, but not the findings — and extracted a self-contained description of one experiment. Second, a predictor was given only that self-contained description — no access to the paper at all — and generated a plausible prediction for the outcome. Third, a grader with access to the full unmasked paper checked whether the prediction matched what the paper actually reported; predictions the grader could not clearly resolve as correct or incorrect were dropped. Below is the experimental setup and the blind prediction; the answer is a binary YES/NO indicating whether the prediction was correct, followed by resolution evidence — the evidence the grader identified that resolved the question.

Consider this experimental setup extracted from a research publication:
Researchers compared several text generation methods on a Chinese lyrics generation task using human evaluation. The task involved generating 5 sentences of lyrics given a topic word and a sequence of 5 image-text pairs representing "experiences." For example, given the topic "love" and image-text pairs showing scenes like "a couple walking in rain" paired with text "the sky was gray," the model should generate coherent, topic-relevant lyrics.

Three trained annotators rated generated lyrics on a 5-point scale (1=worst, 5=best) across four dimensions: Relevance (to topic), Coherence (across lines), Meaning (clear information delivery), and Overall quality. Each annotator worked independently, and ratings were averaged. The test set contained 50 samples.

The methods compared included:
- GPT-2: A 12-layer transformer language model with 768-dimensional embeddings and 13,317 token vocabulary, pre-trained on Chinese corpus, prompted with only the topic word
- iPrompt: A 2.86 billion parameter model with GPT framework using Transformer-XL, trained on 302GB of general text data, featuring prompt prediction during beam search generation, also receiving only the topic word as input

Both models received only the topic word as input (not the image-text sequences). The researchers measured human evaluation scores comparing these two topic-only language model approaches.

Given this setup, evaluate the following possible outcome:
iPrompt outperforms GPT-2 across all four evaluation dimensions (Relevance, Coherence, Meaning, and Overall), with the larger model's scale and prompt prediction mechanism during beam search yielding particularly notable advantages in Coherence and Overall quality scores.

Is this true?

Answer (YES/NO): YES